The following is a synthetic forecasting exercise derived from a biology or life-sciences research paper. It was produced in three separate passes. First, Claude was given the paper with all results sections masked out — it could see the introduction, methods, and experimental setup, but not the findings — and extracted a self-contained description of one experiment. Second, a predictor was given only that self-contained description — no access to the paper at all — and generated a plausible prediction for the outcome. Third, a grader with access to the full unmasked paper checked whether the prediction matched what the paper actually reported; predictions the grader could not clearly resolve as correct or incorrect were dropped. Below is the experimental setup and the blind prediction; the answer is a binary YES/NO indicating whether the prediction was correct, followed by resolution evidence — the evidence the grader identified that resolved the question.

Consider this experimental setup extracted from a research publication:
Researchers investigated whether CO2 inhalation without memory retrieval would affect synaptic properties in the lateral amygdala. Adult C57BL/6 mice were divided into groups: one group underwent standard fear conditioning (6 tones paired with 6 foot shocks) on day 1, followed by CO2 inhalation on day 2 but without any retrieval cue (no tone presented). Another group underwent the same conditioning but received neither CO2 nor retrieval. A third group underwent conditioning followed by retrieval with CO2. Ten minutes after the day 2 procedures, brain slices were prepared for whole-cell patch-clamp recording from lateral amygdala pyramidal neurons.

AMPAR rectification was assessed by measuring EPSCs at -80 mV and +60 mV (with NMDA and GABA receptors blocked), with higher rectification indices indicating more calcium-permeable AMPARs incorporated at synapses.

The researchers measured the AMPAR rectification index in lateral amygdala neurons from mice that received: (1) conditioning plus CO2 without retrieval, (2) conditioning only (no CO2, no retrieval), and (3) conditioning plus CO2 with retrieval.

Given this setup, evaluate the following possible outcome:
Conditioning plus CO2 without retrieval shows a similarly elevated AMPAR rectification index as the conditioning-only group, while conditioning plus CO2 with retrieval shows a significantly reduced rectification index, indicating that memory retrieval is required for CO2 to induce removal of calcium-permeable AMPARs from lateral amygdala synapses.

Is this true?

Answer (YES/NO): NO